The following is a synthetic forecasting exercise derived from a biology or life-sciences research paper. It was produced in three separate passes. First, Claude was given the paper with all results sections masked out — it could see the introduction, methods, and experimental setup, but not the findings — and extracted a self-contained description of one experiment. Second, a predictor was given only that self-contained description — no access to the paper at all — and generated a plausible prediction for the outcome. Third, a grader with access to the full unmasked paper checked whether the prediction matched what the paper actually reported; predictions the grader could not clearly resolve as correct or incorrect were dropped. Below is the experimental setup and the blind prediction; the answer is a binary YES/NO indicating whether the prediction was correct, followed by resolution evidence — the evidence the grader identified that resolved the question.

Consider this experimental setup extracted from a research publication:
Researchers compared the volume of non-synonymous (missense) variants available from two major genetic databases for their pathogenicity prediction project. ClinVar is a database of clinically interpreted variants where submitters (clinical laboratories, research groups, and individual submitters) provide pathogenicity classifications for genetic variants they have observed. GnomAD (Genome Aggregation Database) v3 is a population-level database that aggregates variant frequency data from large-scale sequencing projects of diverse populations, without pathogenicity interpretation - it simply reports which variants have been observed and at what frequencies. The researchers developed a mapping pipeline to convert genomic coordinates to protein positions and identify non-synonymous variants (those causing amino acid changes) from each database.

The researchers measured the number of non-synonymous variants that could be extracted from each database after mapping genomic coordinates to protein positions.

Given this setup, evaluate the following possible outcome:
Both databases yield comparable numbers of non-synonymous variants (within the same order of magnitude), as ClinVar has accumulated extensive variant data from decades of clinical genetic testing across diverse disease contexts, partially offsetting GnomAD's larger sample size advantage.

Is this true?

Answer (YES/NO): YES